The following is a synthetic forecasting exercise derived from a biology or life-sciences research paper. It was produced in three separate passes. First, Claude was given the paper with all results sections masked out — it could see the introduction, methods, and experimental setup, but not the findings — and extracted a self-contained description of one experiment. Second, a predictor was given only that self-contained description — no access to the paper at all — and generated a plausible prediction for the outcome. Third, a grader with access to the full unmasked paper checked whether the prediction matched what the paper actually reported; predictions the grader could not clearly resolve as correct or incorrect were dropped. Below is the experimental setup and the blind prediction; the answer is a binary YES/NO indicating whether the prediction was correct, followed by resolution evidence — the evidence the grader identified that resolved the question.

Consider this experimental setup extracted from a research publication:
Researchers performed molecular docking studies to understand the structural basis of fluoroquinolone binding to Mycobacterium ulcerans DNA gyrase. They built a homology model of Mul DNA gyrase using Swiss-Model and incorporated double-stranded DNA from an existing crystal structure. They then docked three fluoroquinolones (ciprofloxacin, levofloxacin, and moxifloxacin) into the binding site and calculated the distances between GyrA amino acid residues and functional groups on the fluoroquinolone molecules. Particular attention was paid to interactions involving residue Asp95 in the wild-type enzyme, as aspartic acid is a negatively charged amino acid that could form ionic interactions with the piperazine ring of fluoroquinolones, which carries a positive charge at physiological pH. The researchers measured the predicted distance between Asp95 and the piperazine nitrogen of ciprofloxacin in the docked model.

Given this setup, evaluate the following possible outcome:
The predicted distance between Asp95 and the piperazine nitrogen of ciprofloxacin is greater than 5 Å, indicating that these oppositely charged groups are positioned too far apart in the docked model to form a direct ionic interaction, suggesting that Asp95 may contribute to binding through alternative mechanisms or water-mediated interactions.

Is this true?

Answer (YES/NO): NO